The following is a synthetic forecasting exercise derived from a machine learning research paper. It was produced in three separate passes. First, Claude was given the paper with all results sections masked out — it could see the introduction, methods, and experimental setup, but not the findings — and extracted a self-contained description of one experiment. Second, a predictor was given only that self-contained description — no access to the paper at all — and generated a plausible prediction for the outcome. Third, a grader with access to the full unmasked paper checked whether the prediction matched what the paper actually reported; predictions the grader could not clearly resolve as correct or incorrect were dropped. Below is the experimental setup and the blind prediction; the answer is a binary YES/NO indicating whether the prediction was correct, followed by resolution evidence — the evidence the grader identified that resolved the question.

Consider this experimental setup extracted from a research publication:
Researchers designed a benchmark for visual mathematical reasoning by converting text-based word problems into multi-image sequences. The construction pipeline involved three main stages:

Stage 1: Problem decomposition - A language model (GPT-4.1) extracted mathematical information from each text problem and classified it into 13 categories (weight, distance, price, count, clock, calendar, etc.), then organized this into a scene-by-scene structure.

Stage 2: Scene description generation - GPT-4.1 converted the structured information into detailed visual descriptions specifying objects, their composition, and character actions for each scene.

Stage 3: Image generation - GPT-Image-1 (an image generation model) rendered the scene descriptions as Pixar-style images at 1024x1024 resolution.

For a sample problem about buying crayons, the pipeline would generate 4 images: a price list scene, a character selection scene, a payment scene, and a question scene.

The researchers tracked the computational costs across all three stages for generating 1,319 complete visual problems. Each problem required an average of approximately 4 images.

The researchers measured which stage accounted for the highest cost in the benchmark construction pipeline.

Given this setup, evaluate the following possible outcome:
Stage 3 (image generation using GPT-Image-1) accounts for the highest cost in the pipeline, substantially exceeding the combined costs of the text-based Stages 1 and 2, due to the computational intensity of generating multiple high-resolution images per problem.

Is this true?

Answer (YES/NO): YES